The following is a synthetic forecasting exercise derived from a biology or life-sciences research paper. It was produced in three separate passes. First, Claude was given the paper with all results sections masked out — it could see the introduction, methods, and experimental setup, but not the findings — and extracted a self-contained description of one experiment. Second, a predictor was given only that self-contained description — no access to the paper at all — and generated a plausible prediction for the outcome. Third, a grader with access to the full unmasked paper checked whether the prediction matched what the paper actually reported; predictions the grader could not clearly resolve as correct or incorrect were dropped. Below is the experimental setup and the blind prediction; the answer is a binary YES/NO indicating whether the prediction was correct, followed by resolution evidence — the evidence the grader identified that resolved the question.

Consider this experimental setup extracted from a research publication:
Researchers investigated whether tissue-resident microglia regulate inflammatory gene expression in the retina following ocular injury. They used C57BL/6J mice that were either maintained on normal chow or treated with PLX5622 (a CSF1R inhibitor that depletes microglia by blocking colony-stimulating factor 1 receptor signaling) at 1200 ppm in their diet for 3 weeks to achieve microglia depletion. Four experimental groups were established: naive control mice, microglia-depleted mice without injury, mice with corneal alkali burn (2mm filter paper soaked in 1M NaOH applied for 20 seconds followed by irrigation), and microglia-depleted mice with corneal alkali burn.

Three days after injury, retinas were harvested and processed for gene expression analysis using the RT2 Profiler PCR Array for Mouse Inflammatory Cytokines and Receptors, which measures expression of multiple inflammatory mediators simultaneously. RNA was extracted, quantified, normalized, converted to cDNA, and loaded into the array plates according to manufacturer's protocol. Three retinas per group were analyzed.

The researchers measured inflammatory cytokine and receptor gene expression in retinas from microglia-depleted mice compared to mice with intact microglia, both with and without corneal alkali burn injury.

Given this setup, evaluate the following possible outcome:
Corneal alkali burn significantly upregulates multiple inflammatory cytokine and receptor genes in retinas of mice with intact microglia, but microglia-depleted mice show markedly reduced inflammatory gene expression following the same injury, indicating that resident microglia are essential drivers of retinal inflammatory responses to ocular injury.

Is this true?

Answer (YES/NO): NO